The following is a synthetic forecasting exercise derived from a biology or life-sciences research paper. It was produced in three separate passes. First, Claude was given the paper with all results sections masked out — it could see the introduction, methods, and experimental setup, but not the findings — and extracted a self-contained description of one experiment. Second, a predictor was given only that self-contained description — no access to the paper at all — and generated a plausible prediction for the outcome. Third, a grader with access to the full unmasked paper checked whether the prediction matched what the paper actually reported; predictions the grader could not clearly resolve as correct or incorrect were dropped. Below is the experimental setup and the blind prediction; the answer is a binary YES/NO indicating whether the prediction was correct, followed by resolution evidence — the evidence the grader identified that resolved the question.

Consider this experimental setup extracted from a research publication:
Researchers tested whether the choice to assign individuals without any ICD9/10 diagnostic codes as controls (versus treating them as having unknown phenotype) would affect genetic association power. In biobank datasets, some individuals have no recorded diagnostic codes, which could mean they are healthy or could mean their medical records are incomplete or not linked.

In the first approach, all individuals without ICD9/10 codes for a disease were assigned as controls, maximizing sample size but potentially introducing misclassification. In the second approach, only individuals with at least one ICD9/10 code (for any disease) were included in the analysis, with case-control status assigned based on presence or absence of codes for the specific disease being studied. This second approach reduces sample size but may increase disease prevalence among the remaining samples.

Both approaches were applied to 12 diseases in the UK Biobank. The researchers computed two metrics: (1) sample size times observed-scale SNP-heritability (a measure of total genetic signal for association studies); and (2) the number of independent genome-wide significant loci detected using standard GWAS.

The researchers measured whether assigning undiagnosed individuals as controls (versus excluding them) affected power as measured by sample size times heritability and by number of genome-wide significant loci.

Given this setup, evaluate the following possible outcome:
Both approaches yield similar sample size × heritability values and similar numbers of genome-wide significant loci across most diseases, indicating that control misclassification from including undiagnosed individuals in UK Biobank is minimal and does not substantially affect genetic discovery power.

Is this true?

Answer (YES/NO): NO